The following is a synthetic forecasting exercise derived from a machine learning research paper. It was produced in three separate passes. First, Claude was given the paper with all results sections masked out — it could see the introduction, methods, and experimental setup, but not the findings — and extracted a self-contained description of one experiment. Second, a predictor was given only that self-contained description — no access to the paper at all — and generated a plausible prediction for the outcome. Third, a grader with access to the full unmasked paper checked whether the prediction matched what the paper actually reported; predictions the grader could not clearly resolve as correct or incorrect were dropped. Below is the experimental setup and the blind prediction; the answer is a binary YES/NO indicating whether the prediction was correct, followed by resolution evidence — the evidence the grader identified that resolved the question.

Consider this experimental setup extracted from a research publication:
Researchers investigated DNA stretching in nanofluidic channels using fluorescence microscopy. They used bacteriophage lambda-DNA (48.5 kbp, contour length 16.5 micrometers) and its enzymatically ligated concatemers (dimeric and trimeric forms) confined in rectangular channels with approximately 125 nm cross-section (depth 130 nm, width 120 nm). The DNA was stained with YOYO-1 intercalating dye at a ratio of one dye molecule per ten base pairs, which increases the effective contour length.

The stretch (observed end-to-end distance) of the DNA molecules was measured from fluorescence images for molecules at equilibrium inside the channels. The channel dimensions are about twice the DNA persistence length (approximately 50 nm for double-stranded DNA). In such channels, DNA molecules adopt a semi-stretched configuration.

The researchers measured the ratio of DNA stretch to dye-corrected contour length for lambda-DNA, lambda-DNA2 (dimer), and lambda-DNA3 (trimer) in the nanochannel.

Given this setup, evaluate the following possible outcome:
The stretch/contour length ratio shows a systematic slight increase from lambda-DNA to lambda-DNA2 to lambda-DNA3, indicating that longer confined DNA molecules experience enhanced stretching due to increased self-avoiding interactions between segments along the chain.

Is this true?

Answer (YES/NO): NO